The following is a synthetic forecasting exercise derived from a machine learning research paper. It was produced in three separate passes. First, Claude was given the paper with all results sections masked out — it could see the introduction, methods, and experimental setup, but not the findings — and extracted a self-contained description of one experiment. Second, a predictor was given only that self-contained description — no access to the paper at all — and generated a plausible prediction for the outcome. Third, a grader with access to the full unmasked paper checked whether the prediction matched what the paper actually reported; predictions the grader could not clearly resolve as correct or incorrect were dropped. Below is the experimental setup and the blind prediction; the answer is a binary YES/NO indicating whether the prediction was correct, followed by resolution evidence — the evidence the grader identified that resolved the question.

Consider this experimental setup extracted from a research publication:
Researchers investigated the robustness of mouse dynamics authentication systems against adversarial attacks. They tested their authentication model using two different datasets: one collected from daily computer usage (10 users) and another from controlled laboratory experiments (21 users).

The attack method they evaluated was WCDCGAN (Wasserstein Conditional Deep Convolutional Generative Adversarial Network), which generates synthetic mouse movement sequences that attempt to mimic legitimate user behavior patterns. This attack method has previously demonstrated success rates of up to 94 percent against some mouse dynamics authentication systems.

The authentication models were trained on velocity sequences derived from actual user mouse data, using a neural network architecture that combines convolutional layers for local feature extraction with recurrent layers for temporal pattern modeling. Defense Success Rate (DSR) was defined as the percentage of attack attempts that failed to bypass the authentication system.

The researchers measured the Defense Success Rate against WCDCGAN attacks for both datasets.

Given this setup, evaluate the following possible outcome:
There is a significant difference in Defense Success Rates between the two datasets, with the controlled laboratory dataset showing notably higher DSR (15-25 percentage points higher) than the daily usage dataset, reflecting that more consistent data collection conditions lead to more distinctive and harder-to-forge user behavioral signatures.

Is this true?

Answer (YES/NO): NO